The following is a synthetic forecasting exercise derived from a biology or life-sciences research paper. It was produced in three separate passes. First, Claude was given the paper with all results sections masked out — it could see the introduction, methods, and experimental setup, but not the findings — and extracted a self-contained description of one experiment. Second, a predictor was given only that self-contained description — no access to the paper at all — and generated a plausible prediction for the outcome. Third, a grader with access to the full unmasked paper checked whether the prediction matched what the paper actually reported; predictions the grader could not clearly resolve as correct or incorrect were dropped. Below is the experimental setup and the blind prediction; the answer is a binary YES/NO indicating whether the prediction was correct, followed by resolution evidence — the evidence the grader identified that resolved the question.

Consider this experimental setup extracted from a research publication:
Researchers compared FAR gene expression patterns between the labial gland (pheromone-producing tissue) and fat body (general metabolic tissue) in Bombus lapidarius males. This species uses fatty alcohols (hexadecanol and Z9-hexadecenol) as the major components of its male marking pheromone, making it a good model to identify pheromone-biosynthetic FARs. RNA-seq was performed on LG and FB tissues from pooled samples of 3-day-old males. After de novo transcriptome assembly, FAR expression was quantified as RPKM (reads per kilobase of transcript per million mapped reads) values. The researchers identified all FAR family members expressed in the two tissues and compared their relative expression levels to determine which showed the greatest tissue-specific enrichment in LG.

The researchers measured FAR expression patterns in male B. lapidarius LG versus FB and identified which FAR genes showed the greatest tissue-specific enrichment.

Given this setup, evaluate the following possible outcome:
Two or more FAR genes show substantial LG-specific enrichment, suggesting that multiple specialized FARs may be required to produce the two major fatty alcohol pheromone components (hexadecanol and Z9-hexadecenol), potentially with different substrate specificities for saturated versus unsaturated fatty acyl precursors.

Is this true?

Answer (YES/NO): YES